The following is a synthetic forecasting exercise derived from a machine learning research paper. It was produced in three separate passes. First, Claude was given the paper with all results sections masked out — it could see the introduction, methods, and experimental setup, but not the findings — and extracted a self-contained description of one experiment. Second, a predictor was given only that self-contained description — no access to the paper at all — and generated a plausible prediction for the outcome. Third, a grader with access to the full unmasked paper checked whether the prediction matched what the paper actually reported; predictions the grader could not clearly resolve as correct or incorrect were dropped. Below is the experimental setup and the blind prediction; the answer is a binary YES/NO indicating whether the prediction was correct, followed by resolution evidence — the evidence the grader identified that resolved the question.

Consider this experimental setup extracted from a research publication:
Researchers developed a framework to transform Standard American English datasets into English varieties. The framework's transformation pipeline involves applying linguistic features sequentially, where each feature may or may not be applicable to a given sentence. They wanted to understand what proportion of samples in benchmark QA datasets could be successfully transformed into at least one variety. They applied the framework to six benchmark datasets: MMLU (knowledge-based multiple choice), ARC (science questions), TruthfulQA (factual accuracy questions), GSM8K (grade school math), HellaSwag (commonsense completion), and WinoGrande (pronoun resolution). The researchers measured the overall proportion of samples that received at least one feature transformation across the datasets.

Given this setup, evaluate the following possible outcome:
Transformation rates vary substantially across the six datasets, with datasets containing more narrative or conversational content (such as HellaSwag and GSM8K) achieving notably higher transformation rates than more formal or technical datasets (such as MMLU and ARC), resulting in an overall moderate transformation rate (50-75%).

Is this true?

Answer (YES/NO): NO